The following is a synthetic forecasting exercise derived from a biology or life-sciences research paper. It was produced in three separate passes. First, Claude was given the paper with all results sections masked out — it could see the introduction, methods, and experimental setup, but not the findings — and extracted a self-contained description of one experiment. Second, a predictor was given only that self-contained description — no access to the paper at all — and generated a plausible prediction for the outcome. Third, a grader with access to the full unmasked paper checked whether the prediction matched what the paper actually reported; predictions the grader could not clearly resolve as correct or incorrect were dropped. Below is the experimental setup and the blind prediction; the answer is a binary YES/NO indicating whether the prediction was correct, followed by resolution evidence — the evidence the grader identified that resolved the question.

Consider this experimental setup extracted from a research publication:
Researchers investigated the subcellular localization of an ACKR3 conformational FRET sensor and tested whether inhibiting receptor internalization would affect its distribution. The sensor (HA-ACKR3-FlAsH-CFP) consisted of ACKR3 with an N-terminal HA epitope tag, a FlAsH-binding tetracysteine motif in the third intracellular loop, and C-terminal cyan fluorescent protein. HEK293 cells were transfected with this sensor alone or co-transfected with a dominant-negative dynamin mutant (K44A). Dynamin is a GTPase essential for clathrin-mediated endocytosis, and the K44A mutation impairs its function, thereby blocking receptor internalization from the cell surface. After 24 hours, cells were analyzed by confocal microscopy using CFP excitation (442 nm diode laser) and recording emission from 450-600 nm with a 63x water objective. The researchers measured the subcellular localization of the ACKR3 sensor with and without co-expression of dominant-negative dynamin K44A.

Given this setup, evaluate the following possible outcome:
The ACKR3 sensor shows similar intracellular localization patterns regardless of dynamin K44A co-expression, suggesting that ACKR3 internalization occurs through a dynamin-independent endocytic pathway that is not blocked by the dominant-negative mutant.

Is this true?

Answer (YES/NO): NO